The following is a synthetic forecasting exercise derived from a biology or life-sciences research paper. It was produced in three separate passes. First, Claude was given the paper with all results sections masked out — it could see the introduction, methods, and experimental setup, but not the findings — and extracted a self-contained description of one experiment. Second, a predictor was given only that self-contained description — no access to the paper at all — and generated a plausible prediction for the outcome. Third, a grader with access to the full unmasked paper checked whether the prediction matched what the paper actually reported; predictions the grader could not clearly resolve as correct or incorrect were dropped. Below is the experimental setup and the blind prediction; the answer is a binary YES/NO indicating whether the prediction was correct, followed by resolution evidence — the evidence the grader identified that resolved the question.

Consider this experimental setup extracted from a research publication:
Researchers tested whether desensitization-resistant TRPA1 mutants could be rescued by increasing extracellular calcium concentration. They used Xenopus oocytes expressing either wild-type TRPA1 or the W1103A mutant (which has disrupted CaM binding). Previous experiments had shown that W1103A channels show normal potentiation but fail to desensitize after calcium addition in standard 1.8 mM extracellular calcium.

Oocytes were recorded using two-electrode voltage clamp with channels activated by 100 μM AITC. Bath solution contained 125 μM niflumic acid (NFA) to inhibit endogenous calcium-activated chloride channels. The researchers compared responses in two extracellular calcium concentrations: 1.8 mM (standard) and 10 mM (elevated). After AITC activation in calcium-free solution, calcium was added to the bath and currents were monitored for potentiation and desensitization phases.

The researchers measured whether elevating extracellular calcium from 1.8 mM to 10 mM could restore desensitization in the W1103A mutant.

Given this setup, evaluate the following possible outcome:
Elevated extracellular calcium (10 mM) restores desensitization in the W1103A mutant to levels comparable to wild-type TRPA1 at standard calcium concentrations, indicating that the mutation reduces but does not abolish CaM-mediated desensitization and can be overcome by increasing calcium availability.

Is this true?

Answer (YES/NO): NO